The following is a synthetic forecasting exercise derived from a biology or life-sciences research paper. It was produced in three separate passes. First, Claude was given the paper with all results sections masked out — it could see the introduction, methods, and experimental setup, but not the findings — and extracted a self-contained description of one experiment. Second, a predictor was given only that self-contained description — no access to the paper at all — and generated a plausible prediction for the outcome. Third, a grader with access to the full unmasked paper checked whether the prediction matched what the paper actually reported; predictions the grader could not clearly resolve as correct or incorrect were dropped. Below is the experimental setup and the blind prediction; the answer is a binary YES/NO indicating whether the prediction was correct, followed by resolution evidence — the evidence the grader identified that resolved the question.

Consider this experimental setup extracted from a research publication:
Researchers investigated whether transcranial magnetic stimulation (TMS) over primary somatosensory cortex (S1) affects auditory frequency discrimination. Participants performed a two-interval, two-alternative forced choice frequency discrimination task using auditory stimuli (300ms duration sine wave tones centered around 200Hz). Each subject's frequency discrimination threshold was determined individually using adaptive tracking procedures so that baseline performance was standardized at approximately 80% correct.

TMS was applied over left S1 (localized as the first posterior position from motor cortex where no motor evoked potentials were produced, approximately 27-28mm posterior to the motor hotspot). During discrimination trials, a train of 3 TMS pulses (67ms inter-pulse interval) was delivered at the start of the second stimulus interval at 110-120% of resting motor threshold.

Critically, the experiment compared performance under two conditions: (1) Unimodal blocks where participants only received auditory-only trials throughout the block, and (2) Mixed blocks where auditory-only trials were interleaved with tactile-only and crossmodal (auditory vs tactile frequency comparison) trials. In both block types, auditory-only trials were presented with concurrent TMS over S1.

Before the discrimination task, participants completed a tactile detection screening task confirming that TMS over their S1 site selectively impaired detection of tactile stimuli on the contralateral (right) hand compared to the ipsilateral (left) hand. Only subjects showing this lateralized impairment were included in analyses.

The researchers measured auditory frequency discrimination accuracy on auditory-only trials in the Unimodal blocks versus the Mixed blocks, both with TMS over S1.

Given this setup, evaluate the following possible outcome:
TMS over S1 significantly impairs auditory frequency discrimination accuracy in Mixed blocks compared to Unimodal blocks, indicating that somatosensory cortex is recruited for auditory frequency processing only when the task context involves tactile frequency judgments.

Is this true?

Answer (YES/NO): YES